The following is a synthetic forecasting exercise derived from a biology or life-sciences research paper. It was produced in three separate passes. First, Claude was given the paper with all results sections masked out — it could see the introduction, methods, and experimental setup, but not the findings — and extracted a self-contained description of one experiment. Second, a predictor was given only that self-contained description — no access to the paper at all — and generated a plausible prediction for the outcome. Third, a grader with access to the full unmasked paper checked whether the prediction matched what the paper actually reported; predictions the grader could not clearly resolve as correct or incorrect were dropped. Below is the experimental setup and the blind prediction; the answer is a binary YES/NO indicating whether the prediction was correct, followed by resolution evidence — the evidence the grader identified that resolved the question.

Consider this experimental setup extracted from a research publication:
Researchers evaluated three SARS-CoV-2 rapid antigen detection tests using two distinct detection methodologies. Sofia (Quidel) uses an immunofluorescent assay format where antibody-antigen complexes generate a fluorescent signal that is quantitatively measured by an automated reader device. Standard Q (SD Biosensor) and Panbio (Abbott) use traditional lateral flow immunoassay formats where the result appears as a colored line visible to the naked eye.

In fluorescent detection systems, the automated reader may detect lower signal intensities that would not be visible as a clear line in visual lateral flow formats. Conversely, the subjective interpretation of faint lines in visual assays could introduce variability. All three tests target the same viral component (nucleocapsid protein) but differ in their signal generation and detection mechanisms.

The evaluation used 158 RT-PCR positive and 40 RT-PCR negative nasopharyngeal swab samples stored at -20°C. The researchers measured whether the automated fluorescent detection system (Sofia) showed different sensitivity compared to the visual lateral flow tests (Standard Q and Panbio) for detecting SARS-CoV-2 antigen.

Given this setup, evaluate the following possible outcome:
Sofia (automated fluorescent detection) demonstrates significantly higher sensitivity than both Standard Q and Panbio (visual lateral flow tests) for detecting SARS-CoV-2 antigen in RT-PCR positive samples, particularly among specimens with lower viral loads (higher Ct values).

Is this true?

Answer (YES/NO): NO